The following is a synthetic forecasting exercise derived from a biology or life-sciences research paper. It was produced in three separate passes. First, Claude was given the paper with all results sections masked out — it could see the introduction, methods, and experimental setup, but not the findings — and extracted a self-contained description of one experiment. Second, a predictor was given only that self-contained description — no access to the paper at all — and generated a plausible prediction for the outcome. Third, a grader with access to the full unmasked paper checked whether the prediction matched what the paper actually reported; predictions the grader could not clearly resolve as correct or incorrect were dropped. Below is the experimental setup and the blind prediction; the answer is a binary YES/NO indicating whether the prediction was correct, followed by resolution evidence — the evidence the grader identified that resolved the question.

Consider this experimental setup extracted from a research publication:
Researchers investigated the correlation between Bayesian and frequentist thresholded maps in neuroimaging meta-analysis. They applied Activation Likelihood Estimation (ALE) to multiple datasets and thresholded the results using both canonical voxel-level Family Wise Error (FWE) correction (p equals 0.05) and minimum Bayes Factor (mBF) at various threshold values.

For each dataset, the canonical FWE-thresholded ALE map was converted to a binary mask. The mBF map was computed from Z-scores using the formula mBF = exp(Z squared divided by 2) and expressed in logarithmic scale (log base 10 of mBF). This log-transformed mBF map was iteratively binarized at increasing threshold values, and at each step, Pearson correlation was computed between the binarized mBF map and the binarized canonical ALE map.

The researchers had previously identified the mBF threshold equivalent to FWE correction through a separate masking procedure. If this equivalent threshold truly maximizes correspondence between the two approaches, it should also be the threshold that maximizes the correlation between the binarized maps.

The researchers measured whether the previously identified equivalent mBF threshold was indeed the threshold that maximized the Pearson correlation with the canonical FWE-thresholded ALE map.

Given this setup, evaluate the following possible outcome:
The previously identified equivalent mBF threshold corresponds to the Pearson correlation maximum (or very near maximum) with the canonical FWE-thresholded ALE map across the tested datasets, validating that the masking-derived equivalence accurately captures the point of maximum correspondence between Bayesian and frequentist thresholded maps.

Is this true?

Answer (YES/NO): YES